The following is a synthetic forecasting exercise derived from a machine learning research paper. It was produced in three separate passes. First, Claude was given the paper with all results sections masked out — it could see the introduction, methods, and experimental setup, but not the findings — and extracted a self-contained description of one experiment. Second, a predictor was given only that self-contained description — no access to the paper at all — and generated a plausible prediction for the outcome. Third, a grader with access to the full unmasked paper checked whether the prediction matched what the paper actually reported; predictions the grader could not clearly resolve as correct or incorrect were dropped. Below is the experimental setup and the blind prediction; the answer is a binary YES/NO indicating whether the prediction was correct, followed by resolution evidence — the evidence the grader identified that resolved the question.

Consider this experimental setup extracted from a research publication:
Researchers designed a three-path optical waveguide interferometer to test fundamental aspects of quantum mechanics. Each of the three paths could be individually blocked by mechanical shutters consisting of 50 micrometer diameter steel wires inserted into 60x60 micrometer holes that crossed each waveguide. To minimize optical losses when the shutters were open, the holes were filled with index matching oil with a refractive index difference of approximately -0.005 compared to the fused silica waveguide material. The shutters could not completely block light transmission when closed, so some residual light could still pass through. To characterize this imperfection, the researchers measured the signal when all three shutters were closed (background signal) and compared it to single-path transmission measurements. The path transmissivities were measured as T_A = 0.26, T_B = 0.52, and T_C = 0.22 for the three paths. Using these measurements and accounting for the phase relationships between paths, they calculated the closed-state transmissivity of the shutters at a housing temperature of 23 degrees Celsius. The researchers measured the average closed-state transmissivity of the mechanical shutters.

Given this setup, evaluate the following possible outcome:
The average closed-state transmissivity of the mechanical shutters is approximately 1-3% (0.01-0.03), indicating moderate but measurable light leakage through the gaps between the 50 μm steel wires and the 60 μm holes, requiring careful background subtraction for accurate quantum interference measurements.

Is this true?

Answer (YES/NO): NO